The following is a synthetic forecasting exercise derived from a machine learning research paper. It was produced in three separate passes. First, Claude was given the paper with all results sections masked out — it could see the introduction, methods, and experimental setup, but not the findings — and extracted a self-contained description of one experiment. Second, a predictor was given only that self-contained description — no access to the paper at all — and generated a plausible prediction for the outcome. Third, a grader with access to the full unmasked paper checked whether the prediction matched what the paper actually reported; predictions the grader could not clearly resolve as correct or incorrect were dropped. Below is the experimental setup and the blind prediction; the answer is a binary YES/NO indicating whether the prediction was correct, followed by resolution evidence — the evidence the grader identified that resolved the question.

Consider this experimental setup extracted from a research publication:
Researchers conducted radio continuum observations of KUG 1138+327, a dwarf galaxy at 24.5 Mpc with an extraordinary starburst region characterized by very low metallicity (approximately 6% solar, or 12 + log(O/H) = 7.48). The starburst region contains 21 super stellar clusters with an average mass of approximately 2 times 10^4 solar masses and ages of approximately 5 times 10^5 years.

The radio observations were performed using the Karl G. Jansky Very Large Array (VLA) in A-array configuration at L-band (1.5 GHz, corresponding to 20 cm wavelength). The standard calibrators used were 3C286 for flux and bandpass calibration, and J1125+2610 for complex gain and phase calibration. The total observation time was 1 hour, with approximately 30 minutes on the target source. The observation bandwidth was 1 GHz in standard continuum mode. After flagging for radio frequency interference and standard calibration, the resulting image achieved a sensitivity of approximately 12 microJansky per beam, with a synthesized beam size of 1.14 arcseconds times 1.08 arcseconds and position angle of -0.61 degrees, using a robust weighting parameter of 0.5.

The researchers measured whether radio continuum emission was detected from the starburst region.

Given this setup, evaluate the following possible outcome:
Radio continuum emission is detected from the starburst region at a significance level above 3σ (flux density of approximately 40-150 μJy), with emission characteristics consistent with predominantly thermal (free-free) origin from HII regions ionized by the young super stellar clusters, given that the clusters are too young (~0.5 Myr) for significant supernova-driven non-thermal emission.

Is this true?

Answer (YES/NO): NO